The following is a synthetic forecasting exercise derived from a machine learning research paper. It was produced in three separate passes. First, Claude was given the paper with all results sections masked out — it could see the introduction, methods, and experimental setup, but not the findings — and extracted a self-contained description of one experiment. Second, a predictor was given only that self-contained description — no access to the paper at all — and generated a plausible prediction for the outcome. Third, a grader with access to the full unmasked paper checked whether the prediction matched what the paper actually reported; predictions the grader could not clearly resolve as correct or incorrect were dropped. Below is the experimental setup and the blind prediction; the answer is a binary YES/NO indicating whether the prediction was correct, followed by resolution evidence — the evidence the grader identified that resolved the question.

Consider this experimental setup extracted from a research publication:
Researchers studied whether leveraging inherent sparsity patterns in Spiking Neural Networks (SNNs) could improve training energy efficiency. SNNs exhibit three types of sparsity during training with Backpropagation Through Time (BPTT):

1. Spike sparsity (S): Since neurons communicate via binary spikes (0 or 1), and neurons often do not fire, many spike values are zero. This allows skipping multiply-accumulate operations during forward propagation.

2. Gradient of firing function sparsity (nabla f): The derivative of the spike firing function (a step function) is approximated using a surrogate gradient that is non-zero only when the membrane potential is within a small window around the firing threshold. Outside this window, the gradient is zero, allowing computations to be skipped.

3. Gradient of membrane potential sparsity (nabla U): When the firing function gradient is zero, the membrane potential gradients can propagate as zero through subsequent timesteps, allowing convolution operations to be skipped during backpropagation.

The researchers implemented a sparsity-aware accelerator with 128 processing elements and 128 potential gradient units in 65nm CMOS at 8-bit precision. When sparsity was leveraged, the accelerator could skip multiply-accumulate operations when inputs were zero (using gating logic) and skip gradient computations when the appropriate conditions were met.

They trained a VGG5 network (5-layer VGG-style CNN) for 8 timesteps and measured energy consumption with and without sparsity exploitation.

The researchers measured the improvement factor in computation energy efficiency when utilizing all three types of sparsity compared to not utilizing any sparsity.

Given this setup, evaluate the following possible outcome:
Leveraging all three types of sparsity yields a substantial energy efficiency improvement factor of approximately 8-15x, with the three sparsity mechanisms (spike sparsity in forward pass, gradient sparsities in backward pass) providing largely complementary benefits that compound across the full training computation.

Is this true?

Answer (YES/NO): NO